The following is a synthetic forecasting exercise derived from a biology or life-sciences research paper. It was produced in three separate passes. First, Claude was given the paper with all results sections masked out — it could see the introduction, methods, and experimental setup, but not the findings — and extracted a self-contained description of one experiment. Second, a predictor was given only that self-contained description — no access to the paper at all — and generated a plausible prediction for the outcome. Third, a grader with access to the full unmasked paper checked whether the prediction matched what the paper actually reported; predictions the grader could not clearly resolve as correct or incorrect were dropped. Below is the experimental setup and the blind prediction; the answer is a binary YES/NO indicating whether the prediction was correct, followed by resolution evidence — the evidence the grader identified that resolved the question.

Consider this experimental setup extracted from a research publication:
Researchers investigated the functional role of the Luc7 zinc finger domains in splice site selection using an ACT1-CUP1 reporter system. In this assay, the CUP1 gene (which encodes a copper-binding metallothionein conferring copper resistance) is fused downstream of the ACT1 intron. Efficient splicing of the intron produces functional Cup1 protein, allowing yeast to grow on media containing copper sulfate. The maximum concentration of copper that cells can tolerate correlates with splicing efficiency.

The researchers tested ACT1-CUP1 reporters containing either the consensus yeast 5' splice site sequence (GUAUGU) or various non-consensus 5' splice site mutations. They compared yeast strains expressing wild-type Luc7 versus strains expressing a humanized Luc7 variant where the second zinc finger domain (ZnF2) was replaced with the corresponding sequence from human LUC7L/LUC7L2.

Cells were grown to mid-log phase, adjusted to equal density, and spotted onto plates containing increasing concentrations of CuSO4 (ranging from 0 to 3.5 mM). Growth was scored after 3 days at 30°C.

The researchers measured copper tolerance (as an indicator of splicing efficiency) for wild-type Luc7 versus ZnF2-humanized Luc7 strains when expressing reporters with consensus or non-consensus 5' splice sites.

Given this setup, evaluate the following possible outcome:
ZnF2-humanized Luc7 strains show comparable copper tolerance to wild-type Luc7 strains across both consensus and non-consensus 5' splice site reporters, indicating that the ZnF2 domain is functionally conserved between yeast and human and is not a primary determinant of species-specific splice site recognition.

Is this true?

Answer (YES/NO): NO